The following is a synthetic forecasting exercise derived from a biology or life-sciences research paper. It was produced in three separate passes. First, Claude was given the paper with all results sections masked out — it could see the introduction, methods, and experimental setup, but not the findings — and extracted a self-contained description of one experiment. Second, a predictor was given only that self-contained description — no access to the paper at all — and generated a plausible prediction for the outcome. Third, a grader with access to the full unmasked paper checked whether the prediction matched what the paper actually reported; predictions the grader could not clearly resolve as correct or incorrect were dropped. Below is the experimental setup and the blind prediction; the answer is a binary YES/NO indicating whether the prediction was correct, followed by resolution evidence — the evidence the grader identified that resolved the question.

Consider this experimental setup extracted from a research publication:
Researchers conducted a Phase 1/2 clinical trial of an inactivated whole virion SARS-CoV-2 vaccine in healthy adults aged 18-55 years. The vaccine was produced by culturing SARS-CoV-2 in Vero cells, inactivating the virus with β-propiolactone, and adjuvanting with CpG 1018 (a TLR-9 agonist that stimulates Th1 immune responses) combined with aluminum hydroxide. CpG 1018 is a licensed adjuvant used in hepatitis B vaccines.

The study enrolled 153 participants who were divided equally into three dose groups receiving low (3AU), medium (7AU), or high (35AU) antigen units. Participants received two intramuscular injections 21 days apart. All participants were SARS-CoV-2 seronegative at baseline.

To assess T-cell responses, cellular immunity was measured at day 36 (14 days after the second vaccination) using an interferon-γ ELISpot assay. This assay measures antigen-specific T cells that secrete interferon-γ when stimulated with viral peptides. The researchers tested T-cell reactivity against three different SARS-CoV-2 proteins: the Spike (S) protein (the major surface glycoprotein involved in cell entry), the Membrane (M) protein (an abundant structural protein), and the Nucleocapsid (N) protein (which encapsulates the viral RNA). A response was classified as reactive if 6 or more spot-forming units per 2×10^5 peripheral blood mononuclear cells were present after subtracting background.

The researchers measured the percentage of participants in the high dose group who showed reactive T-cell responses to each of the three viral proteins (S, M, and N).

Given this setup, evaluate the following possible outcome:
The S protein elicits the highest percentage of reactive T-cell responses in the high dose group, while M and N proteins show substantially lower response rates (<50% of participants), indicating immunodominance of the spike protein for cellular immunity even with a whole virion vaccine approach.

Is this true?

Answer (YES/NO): YES